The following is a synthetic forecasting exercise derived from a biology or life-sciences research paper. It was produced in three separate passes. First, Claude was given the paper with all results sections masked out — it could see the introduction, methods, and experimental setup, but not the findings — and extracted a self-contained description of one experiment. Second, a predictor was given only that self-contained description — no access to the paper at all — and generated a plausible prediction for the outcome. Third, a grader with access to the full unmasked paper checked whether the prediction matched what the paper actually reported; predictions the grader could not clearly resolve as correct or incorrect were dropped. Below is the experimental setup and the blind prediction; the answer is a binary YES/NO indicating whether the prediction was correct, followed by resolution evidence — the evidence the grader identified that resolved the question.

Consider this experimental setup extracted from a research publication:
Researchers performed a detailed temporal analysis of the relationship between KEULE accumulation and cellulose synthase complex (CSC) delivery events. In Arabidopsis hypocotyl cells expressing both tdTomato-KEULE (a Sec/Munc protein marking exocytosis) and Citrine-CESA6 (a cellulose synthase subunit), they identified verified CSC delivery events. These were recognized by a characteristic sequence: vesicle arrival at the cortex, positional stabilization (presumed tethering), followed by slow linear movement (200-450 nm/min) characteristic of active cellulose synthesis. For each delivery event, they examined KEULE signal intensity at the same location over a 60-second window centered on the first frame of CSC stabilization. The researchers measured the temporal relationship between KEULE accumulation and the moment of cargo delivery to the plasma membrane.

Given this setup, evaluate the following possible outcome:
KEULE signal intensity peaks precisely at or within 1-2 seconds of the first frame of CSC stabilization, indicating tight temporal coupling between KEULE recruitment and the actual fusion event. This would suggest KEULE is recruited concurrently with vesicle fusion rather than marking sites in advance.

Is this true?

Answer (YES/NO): NO